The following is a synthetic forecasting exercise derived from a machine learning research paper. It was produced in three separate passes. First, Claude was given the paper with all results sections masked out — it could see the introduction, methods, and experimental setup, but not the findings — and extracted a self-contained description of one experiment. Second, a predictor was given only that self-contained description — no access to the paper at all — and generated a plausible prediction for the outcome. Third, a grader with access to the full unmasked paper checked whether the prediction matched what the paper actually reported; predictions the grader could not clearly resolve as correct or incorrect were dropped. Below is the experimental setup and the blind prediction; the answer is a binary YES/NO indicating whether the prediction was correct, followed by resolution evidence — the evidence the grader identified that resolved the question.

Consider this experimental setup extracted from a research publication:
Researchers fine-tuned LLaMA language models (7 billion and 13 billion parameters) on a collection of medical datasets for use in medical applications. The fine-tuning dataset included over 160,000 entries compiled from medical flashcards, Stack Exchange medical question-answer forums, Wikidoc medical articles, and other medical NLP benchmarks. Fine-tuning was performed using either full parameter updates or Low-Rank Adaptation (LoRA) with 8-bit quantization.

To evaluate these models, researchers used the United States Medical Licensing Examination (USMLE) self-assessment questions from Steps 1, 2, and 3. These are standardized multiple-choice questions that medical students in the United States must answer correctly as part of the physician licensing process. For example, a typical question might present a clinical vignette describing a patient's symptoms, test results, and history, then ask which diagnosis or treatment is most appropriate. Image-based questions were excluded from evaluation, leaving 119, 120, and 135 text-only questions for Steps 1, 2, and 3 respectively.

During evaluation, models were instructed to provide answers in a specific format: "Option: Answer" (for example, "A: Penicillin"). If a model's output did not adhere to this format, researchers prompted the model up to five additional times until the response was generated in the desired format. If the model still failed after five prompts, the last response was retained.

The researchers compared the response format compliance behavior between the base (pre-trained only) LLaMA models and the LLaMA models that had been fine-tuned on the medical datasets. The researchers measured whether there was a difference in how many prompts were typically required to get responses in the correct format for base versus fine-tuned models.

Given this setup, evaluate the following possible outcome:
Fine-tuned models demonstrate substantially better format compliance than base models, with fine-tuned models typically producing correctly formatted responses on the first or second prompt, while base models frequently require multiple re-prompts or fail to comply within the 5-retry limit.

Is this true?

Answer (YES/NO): YES